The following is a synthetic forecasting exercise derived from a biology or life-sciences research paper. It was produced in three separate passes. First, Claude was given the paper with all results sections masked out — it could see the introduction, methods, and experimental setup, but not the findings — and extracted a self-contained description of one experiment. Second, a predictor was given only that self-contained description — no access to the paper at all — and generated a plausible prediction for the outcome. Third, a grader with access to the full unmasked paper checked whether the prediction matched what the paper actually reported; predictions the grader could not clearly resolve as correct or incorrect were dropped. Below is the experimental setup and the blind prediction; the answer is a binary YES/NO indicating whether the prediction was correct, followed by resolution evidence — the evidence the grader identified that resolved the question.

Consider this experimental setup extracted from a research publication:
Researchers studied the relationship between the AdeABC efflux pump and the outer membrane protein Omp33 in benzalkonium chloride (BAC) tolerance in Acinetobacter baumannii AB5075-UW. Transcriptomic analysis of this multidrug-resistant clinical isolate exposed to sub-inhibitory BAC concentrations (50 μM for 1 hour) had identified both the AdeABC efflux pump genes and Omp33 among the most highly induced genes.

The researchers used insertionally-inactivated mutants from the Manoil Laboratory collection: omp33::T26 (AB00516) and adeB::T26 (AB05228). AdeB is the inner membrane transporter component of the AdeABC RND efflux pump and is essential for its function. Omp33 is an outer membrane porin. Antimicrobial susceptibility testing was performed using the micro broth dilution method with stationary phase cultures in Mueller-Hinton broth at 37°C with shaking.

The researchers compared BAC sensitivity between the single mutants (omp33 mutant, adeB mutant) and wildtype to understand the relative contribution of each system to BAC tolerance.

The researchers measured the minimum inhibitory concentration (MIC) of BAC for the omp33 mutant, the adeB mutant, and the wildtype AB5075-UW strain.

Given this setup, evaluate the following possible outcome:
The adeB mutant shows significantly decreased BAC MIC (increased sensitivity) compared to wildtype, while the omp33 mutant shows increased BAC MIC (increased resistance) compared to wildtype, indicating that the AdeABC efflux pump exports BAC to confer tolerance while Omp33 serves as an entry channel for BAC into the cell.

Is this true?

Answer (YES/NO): NO